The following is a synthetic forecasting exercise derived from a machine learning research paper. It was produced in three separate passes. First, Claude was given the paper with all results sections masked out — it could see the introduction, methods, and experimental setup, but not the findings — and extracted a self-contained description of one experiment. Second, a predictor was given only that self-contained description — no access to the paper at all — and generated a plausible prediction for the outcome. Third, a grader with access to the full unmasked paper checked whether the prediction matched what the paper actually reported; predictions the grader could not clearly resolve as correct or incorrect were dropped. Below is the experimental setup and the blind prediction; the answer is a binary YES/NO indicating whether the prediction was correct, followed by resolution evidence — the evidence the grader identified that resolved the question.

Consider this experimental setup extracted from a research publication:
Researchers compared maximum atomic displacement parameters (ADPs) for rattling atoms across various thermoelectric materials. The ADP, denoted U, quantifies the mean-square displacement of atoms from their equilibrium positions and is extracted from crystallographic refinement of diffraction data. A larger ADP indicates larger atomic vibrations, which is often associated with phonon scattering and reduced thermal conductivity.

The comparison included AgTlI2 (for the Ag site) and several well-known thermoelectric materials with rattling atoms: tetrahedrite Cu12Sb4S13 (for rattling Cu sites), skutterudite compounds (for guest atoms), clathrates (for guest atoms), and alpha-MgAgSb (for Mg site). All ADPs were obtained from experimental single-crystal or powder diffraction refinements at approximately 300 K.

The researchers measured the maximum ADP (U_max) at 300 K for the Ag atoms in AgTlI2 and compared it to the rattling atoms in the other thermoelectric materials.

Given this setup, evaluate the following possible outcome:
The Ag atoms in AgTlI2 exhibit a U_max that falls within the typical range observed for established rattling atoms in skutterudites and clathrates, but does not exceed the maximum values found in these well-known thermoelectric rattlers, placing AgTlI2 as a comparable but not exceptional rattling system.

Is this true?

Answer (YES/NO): NO